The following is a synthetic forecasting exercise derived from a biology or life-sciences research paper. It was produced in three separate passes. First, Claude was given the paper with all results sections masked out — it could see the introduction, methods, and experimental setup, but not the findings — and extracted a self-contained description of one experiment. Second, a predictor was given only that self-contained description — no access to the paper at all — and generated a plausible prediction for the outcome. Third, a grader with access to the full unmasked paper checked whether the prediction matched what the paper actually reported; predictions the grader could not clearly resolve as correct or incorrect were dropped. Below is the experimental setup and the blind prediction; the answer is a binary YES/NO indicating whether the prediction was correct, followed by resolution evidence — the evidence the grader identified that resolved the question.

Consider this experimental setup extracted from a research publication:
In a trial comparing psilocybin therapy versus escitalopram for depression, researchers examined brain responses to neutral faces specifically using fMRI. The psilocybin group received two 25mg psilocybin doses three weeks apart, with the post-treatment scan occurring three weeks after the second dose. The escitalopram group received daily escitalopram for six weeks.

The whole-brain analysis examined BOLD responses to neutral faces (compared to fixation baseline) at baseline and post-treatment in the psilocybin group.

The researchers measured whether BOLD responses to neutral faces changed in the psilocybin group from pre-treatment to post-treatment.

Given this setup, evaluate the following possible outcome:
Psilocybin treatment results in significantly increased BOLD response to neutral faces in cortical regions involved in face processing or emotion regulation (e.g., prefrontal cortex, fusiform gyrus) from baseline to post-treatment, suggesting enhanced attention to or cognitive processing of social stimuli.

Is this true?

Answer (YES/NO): YES